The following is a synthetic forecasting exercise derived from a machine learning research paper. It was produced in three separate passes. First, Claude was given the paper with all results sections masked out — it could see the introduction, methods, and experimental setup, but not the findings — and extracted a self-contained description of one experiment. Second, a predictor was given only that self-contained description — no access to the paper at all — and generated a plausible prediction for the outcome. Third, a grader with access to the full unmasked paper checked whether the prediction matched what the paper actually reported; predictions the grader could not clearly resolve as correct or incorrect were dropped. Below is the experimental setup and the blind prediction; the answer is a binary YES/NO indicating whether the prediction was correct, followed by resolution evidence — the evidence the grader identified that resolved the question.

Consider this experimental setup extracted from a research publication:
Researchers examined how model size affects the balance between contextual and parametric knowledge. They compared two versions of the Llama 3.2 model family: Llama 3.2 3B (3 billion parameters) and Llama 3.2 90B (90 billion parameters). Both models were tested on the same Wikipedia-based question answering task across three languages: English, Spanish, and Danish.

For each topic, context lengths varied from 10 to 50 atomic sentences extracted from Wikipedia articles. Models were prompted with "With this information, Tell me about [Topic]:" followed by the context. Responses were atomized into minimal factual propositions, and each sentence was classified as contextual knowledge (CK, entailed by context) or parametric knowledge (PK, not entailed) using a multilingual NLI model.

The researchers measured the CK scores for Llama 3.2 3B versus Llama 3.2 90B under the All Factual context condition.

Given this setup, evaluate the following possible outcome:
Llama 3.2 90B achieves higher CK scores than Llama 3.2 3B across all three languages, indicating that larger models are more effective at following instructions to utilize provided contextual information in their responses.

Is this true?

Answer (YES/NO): YES